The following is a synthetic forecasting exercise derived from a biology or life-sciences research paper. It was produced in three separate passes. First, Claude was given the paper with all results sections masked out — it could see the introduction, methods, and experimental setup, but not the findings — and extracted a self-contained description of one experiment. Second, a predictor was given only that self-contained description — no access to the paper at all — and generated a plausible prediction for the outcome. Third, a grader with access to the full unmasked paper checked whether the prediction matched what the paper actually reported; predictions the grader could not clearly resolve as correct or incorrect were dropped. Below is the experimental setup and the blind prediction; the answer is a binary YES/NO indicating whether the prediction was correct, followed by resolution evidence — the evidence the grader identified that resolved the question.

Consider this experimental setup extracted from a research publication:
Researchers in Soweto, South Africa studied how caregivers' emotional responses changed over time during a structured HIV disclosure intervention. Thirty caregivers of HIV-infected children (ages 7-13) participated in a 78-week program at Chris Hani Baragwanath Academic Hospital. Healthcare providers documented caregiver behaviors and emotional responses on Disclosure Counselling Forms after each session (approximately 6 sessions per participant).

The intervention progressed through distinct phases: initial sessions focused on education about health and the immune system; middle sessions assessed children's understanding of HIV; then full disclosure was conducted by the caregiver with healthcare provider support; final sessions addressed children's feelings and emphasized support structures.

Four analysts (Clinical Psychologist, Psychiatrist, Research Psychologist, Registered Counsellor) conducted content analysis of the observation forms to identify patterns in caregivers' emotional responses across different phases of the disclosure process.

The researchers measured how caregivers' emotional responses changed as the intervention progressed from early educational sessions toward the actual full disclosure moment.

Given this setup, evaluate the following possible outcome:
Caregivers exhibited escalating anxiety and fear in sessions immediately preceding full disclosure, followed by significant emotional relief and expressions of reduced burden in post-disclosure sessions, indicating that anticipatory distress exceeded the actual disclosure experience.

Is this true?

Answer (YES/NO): NO